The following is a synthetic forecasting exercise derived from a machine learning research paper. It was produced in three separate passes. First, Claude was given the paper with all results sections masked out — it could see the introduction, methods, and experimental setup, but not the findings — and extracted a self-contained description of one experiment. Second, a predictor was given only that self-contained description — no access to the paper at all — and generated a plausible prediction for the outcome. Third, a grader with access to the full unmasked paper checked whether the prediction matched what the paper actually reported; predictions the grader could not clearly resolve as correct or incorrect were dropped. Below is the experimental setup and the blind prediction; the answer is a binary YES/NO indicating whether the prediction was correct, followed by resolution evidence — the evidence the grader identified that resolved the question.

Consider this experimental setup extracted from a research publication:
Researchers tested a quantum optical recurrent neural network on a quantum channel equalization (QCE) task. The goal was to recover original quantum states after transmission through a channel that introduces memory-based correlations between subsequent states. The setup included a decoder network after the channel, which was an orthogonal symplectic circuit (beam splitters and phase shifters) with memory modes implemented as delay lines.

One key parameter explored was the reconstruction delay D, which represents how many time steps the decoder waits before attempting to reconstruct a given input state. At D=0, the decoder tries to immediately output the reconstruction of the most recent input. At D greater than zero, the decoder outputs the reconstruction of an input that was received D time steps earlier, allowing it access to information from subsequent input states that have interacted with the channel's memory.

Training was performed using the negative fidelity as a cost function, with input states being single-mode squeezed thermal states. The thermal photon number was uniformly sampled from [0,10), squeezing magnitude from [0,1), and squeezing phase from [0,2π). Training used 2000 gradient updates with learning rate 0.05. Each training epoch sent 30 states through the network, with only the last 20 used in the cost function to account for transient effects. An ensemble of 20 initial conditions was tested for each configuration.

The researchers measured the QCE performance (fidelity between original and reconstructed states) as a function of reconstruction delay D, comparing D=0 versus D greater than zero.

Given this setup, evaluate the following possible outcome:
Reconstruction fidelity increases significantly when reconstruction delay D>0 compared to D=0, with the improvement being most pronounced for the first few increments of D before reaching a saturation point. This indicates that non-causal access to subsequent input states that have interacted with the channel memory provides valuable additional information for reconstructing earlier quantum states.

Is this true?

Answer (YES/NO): NO